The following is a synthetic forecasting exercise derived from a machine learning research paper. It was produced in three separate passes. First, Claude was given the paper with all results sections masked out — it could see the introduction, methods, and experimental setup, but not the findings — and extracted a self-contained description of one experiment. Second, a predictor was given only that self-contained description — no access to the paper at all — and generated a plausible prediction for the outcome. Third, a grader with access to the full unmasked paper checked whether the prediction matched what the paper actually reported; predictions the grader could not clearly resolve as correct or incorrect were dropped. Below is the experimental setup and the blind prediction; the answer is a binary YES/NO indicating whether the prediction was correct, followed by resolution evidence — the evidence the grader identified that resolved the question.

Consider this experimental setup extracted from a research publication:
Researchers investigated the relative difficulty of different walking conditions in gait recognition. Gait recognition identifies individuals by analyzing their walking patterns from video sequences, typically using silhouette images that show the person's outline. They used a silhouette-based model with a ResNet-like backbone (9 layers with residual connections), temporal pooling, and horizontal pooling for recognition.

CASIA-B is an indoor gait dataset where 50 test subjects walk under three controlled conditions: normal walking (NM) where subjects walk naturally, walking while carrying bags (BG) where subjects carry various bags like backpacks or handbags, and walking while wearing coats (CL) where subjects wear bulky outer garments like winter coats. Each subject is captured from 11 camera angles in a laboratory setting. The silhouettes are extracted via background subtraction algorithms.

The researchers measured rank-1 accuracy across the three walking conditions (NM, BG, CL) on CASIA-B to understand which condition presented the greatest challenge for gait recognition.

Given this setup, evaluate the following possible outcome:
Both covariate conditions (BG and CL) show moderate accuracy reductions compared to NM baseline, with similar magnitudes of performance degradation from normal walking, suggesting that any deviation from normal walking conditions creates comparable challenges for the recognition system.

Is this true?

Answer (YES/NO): NO